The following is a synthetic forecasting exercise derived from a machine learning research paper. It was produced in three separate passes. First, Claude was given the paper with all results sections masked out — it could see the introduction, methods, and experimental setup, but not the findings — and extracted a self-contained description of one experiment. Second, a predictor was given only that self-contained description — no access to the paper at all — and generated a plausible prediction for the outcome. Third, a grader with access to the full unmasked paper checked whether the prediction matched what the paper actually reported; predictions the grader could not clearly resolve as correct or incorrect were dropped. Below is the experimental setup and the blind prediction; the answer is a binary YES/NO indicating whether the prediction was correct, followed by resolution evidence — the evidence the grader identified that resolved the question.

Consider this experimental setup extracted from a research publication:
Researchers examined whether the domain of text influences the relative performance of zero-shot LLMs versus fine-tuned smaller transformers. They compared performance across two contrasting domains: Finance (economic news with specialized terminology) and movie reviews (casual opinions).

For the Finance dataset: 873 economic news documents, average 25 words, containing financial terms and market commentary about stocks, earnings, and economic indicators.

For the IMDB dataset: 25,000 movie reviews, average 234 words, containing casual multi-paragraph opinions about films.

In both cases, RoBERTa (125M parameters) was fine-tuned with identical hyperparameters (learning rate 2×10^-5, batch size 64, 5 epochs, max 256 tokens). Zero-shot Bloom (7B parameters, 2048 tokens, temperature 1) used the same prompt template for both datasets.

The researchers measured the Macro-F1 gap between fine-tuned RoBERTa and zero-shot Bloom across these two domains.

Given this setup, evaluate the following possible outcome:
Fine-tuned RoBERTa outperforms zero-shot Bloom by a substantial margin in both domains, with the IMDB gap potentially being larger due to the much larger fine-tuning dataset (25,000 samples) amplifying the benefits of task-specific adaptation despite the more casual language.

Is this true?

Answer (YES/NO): NO